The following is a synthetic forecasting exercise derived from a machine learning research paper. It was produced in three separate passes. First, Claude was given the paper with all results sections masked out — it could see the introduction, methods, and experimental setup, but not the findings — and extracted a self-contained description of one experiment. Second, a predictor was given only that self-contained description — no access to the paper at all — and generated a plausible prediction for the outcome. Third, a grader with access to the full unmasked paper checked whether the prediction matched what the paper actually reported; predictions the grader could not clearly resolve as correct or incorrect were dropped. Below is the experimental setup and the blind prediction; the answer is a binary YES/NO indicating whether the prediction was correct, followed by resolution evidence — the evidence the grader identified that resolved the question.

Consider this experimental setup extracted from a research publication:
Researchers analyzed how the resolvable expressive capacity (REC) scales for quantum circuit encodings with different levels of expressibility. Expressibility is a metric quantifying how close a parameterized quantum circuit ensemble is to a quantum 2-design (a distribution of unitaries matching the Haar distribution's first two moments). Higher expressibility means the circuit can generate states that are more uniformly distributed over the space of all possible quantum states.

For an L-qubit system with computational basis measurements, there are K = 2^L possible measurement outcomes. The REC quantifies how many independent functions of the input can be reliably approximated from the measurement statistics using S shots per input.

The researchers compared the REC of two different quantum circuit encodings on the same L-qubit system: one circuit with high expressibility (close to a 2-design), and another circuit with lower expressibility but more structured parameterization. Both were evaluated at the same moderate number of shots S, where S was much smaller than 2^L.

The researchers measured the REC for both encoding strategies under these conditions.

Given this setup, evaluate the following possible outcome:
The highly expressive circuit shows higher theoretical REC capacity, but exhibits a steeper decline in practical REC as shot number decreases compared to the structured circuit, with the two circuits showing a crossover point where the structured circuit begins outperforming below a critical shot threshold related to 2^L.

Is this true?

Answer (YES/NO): NO